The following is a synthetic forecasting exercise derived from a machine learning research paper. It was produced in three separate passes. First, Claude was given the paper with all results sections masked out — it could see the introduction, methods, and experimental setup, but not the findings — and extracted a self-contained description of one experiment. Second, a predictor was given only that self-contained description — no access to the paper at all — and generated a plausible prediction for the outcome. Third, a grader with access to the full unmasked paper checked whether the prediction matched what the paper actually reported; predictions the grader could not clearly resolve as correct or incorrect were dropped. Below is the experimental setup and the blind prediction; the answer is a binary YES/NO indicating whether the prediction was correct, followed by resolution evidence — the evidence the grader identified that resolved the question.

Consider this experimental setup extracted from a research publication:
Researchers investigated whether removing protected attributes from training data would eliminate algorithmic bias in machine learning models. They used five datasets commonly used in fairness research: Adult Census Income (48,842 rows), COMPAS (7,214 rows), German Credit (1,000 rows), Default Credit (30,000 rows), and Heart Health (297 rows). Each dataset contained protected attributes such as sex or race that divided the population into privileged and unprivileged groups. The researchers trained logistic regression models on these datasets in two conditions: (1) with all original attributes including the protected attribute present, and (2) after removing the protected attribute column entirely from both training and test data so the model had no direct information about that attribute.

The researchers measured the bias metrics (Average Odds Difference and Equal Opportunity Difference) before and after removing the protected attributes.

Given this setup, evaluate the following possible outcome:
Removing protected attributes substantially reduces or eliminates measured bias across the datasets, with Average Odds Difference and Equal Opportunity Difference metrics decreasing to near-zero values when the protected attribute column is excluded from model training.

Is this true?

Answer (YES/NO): NO